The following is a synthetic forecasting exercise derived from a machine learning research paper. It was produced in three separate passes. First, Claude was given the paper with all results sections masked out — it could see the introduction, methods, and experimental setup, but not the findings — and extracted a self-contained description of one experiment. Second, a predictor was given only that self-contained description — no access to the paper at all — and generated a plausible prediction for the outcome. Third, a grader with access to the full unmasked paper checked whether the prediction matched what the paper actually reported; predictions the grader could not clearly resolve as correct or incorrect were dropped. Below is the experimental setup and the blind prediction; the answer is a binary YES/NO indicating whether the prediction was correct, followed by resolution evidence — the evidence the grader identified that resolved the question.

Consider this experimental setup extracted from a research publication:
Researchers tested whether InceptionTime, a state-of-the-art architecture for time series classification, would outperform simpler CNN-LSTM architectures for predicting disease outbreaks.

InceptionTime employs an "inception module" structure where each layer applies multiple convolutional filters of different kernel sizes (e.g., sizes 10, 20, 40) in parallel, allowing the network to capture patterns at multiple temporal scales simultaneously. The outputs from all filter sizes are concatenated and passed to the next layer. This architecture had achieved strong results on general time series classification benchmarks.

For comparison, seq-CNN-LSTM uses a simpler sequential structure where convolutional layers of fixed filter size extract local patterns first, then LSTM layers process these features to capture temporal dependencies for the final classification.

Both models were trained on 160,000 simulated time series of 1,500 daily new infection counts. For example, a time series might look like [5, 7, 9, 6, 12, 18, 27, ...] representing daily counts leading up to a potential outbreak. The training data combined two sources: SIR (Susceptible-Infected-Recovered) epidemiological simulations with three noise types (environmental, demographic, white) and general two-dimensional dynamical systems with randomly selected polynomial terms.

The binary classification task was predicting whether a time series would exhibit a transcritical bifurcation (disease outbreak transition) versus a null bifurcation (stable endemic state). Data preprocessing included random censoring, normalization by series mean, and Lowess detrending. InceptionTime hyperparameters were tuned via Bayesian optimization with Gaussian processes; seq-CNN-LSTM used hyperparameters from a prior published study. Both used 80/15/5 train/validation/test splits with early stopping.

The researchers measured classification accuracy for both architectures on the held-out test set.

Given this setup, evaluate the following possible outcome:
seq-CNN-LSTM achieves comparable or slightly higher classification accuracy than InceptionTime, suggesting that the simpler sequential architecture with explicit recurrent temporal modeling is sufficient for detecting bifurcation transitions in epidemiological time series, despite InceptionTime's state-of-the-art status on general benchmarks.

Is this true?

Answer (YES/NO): YES